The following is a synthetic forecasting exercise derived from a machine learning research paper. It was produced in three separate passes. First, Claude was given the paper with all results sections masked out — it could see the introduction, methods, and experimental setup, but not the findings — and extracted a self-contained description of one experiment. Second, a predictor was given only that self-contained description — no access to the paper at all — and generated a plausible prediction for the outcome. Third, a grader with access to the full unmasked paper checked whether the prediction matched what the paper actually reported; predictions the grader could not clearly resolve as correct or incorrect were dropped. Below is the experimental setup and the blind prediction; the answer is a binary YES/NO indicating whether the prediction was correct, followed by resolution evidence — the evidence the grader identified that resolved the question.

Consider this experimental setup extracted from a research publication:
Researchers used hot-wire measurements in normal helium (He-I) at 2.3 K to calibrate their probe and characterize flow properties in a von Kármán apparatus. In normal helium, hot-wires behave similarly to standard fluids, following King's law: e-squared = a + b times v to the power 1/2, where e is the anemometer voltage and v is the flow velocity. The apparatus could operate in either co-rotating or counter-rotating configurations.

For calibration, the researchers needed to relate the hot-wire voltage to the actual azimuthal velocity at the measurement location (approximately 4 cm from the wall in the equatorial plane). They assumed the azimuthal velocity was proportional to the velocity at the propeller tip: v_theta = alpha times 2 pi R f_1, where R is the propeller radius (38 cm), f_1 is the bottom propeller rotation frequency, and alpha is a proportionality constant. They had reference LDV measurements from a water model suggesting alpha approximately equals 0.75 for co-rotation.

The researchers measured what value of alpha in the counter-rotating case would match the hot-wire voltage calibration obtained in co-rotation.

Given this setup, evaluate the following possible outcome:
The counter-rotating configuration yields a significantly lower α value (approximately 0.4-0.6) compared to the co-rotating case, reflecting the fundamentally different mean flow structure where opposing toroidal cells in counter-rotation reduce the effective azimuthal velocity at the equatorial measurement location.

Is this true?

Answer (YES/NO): YES